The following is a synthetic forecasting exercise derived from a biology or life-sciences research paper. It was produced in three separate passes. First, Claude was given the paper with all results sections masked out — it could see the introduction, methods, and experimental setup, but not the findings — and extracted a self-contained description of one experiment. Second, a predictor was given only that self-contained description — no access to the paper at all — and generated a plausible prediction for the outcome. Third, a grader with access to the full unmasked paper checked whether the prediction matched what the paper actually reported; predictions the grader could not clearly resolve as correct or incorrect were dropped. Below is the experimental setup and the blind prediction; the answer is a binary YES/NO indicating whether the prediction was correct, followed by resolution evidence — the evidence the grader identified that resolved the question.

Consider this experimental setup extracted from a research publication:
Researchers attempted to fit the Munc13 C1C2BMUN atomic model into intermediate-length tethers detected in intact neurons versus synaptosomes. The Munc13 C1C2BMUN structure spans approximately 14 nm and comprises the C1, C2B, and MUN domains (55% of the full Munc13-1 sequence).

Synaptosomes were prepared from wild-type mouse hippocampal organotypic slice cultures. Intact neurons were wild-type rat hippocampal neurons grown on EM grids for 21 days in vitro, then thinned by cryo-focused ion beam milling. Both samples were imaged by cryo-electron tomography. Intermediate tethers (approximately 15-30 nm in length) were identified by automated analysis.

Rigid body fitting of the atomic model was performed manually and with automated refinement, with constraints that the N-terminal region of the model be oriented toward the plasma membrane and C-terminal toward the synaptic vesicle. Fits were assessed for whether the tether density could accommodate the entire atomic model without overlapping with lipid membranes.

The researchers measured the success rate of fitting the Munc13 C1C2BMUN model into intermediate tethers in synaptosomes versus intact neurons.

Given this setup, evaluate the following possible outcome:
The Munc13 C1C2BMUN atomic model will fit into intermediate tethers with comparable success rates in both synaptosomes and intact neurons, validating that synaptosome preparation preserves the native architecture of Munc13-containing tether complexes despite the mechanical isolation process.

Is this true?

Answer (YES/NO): NO